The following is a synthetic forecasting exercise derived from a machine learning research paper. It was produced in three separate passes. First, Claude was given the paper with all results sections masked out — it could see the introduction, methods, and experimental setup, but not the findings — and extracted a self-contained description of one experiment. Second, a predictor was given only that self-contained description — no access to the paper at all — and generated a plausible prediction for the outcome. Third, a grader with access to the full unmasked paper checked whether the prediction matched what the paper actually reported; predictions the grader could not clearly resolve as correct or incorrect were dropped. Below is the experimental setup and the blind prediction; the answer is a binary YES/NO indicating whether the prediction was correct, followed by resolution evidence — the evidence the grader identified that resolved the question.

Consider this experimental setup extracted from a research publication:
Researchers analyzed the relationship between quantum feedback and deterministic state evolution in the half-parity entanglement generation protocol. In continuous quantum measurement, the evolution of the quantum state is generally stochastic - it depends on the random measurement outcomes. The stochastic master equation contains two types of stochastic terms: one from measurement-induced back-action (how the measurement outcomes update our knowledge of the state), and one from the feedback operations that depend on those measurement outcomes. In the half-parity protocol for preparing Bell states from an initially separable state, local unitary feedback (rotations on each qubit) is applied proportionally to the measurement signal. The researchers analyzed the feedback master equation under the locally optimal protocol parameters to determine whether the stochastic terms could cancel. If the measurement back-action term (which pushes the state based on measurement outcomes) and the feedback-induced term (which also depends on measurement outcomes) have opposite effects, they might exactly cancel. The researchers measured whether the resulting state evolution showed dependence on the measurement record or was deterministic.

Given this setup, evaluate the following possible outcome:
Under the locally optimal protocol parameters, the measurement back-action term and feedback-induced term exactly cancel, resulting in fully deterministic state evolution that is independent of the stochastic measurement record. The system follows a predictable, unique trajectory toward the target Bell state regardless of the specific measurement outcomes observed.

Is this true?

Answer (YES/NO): YES